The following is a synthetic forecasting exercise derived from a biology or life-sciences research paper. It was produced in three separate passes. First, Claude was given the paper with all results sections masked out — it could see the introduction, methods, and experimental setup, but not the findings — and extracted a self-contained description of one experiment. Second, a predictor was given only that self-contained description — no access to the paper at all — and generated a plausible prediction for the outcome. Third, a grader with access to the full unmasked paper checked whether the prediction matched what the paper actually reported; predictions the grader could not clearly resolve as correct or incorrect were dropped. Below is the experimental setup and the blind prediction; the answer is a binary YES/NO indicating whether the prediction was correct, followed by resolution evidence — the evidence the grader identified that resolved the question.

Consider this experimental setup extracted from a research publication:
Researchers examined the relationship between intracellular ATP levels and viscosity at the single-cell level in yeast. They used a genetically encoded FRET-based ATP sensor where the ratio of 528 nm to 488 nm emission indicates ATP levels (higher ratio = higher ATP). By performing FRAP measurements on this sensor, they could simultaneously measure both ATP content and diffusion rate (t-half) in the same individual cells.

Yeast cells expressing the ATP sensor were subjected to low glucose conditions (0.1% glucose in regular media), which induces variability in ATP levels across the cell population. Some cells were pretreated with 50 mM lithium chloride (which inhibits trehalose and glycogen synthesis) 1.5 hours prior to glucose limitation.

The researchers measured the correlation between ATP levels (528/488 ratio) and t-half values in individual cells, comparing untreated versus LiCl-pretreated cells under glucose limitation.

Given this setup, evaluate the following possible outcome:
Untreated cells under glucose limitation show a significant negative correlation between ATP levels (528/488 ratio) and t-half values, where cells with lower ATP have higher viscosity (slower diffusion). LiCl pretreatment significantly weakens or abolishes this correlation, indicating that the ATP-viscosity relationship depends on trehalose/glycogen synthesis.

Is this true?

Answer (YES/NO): YES